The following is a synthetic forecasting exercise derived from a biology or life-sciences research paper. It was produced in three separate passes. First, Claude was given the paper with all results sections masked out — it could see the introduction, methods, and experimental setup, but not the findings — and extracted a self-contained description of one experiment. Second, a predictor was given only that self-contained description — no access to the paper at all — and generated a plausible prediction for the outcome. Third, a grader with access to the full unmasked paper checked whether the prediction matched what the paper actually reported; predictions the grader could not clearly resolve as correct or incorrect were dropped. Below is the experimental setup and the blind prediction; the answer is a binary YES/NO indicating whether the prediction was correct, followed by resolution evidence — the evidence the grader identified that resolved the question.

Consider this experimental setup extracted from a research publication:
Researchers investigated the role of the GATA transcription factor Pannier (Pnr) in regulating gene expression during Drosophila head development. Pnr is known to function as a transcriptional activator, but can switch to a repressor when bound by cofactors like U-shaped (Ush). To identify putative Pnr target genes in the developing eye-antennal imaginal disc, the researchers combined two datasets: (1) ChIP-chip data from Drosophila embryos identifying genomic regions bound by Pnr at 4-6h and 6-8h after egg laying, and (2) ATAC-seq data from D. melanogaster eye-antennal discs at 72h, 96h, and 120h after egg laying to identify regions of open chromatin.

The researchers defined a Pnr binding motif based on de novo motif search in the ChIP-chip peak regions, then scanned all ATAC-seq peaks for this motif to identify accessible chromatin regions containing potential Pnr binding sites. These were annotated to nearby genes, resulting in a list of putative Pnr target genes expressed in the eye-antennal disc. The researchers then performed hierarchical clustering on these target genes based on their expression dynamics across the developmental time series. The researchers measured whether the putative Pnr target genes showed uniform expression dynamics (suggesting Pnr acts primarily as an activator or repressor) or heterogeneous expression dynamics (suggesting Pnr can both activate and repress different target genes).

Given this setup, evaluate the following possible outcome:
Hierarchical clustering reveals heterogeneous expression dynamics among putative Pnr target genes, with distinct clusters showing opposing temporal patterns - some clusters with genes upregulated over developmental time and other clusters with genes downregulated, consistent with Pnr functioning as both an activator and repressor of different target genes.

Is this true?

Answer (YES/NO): YES